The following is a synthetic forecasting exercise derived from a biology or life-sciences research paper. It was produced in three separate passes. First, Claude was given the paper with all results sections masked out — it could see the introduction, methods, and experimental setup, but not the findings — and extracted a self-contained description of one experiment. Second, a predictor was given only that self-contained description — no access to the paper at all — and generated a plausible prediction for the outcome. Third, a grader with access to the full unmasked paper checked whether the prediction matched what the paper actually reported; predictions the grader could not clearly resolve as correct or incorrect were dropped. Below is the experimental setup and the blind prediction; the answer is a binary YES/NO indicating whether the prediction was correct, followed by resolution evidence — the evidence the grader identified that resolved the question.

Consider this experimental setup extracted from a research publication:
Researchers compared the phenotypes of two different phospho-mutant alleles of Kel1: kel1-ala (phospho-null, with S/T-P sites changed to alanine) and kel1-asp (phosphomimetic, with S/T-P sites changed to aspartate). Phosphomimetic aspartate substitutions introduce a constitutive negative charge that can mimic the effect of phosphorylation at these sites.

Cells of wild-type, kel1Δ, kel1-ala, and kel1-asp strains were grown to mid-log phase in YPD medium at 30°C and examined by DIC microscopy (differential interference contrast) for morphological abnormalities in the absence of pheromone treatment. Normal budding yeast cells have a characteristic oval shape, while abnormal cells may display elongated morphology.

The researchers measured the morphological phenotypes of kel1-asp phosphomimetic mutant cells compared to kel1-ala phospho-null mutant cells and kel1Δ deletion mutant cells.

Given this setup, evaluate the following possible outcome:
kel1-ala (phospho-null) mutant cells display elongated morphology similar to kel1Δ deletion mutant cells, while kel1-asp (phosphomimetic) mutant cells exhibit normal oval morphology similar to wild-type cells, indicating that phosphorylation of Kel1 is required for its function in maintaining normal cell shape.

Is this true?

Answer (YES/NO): NO